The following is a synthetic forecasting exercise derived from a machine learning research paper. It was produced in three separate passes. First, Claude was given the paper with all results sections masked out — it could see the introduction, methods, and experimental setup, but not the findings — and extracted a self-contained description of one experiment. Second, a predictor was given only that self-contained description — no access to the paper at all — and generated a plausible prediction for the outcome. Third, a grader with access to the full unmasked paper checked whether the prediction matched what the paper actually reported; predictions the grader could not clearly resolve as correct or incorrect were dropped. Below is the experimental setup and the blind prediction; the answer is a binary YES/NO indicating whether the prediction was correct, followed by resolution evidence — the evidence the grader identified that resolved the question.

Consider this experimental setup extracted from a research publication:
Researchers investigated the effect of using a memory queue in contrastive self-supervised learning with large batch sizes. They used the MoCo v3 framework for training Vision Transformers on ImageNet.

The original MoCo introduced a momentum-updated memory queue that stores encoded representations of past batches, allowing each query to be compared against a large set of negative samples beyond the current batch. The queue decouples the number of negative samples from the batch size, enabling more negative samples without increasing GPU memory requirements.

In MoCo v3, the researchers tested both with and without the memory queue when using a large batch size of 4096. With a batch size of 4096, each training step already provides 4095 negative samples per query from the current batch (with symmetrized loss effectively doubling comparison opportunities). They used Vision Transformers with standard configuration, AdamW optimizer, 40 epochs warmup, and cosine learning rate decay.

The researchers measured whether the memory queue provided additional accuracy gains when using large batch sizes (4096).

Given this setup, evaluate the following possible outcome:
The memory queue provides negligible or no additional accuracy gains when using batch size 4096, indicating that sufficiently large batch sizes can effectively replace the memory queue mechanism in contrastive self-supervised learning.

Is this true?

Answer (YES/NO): YES